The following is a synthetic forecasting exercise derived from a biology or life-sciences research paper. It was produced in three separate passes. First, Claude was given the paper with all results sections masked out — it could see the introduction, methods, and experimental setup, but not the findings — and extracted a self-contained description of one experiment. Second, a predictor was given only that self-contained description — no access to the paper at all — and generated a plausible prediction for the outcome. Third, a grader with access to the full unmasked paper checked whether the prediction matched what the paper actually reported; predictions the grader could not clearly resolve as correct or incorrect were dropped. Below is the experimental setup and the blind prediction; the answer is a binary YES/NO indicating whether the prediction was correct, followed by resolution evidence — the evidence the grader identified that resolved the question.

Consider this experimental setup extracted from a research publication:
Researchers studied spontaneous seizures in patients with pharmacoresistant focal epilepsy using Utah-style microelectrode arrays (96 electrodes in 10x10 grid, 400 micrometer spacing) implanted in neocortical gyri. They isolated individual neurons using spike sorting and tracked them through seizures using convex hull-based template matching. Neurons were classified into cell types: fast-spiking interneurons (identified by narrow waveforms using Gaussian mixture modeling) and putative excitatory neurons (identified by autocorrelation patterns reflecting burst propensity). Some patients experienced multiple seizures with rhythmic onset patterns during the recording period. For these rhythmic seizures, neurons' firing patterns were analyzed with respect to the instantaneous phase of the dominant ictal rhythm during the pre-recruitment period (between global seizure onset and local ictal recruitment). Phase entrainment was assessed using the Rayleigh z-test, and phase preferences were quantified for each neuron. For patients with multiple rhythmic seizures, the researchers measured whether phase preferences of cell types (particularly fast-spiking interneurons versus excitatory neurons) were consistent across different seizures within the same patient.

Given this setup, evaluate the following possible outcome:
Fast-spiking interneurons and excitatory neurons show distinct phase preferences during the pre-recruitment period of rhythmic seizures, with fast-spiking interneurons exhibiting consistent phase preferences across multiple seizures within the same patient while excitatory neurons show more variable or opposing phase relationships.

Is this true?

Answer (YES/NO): YES